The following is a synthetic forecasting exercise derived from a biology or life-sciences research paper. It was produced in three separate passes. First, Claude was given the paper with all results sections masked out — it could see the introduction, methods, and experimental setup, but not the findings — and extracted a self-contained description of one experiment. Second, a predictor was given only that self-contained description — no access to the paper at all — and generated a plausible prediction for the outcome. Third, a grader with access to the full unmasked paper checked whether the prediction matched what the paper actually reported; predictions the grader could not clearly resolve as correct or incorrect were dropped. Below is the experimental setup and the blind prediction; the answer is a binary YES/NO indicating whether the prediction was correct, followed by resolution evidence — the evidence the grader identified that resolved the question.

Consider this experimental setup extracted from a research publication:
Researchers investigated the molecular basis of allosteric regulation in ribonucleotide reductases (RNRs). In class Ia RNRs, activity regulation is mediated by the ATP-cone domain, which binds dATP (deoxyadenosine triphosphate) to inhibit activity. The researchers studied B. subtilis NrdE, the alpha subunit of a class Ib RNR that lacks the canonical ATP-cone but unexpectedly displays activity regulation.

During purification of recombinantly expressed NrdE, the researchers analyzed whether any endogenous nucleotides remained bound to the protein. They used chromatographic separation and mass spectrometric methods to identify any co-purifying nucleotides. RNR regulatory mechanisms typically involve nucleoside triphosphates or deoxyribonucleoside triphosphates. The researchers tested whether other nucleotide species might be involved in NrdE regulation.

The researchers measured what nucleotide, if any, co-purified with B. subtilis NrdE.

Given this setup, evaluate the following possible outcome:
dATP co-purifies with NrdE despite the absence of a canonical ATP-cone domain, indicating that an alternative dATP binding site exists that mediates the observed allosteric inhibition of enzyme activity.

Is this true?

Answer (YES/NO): NO